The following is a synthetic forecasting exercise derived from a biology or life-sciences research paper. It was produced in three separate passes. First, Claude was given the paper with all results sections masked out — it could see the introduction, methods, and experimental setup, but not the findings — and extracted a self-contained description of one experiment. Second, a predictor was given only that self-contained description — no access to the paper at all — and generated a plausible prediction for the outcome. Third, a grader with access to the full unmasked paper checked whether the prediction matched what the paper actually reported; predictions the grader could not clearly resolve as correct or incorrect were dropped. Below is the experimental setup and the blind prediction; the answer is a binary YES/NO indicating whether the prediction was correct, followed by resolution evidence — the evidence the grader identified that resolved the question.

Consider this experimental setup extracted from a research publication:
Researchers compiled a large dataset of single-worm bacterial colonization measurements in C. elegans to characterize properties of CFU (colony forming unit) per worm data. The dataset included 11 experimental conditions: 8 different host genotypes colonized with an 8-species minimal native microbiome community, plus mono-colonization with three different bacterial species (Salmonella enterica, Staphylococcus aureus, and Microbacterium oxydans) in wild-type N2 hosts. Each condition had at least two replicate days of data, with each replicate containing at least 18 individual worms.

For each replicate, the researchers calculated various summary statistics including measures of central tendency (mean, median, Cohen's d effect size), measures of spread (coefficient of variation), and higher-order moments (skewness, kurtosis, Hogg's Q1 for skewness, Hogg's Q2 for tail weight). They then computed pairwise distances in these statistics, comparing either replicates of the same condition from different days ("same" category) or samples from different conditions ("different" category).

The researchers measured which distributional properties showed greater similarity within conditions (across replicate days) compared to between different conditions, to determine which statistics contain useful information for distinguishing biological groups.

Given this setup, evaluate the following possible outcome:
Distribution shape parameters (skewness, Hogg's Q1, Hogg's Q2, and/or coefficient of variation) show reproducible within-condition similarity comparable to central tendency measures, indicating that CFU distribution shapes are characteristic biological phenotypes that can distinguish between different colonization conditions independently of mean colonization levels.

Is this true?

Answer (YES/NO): NO